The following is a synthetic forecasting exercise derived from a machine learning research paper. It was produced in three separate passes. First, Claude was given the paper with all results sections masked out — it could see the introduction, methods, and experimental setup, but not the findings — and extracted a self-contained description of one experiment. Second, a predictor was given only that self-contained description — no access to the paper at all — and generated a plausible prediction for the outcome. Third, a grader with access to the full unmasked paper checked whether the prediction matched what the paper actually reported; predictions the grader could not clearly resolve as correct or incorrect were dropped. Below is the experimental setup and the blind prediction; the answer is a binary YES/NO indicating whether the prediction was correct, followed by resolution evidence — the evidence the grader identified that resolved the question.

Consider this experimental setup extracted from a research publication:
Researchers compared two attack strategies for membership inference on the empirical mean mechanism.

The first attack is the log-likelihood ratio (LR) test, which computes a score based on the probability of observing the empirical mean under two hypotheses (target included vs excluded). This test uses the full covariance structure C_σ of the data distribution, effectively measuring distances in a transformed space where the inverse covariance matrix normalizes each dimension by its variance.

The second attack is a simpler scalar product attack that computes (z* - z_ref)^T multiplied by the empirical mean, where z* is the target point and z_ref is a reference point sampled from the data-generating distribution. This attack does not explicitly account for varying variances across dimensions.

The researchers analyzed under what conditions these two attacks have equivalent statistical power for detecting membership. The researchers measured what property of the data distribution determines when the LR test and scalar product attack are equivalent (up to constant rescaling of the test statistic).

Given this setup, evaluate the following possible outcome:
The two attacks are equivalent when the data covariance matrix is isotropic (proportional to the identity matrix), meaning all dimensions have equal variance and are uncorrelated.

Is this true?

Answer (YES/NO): YES